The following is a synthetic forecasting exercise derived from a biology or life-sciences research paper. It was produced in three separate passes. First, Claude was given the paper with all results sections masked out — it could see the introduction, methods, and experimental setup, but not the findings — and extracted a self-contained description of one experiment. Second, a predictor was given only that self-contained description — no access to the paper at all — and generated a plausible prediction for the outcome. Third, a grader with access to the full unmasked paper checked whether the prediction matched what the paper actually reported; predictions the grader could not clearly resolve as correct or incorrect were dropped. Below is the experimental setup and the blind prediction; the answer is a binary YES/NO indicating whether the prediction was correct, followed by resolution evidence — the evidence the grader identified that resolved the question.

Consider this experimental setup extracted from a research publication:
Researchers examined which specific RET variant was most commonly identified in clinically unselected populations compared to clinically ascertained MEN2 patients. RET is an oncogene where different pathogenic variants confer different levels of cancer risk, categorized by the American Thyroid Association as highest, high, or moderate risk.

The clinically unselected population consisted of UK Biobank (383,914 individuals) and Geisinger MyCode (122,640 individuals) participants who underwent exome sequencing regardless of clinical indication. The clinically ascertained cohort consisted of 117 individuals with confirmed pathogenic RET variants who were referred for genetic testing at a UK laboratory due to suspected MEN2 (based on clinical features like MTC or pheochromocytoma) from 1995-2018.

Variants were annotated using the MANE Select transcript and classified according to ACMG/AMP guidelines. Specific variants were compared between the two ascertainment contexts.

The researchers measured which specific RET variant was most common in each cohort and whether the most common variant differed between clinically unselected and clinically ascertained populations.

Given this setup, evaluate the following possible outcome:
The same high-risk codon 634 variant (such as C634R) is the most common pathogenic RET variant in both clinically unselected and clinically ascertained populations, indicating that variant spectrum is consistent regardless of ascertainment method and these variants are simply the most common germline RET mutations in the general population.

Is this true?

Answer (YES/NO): NO